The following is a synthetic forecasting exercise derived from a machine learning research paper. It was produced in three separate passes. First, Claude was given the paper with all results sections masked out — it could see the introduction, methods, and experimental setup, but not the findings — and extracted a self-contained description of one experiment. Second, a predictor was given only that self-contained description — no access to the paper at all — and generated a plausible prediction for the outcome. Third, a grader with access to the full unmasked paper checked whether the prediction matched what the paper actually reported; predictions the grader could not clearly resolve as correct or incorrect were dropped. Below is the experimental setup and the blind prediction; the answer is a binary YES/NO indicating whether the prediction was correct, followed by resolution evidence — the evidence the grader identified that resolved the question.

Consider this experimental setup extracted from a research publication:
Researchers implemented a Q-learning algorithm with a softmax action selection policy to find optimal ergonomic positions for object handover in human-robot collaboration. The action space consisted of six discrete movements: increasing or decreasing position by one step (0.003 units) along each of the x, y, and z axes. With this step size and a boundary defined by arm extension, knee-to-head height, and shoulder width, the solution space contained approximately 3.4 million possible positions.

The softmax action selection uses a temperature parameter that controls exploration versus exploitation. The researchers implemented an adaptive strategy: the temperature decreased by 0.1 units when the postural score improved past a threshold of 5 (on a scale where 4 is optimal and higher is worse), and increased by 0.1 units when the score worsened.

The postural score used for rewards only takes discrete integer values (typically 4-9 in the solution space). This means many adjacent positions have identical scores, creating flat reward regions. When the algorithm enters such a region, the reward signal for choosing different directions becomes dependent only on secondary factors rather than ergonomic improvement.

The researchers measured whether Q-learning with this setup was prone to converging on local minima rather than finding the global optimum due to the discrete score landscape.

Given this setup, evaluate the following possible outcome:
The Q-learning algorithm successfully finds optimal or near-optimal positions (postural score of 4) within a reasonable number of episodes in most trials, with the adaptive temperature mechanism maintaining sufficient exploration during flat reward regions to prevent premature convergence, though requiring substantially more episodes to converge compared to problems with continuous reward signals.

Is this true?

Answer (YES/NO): NO